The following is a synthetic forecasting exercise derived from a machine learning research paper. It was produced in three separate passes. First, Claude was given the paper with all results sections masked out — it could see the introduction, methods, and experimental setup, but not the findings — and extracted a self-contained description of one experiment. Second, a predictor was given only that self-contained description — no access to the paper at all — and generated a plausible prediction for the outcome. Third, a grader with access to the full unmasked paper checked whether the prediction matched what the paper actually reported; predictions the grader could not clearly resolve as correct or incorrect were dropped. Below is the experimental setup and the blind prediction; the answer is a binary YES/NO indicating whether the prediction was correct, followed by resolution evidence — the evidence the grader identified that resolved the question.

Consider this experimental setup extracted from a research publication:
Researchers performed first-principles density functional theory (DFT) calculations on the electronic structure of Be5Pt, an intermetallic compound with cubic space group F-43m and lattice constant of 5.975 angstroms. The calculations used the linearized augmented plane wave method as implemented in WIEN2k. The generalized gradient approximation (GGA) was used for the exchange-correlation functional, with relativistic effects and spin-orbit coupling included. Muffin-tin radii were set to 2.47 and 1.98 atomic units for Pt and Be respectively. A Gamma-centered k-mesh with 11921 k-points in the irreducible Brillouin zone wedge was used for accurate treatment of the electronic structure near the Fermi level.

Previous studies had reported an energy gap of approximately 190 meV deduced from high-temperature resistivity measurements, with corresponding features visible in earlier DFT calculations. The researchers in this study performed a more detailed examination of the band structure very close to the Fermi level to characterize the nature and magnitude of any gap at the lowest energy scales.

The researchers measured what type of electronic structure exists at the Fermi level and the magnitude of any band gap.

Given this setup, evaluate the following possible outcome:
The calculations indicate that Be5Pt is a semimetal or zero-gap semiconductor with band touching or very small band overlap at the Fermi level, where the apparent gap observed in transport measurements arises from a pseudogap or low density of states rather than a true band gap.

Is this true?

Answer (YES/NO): NO